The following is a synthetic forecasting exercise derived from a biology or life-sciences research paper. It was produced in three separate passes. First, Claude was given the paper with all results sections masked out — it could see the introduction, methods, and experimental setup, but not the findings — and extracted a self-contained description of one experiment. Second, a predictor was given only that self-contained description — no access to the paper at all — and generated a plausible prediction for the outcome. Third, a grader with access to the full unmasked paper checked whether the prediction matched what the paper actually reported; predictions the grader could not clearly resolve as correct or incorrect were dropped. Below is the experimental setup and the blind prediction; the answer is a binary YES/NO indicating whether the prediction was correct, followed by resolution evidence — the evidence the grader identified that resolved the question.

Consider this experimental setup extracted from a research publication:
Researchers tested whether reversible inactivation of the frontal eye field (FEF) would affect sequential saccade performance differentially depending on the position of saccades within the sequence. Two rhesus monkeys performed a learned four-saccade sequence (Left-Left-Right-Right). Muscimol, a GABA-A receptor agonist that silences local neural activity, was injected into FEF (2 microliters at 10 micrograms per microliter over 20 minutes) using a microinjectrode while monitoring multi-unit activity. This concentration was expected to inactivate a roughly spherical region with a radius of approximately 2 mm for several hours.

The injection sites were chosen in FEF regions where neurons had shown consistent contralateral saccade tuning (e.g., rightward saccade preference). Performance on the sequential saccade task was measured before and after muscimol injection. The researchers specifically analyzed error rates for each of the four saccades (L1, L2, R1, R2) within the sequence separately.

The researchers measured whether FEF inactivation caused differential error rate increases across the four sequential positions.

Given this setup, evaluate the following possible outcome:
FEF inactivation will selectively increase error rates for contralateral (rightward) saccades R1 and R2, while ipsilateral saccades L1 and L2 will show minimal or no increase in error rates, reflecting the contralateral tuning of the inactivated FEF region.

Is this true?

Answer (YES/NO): NO